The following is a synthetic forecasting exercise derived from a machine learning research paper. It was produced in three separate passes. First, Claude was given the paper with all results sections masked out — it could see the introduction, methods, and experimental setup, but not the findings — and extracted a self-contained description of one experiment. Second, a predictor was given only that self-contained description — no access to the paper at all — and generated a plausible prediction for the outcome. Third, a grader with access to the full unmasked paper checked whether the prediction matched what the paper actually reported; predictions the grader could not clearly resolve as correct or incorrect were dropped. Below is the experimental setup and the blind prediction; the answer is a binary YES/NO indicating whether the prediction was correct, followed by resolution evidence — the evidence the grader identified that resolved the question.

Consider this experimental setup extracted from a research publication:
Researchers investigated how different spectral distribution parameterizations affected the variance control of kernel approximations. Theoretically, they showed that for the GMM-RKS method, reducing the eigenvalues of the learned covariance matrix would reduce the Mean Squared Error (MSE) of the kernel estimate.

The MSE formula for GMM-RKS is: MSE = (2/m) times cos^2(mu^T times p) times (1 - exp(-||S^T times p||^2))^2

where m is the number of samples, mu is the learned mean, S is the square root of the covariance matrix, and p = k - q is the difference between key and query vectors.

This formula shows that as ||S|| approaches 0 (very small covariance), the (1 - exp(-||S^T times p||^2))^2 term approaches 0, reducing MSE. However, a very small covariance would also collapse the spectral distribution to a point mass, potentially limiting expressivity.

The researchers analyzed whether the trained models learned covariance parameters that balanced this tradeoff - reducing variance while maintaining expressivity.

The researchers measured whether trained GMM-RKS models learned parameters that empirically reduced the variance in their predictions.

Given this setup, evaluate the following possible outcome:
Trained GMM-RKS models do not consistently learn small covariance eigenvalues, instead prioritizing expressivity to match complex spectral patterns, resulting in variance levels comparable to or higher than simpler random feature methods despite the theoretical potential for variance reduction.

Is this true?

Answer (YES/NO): NO